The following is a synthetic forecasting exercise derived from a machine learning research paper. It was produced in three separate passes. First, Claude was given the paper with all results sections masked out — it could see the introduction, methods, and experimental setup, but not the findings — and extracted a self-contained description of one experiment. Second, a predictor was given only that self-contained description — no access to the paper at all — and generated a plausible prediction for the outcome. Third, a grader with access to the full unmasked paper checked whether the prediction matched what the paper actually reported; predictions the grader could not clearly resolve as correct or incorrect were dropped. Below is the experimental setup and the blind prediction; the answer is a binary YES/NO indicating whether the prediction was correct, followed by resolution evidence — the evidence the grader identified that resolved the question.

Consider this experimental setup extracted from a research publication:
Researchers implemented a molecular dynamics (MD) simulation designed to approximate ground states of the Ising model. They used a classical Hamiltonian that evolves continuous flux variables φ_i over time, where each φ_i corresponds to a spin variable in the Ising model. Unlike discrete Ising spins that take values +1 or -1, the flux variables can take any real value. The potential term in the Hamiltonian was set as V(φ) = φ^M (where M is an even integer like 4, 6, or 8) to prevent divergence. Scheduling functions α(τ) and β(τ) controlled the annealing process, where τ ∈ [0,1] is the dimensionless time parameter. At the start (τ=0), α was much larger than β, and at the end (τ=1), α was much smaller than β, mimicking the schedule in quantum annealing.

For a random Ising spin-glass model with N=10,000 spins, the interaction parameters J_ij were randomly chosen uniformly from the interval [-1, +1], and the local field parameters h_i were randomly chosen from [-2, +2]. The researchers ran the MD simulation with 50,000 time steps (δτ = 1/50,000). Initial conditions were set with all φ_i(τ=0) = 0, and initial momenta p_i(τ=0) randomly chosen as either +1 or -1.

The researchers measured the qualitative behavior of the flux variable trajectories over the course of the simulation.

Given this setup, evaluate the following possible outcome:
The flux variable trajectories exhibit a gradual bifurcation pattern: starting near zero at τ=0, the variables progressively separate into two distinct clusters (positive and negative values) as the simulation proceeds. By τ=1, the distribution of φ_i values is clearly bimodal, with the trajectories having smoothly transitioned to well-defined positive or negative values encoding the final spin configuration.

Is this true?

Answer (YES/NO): NO